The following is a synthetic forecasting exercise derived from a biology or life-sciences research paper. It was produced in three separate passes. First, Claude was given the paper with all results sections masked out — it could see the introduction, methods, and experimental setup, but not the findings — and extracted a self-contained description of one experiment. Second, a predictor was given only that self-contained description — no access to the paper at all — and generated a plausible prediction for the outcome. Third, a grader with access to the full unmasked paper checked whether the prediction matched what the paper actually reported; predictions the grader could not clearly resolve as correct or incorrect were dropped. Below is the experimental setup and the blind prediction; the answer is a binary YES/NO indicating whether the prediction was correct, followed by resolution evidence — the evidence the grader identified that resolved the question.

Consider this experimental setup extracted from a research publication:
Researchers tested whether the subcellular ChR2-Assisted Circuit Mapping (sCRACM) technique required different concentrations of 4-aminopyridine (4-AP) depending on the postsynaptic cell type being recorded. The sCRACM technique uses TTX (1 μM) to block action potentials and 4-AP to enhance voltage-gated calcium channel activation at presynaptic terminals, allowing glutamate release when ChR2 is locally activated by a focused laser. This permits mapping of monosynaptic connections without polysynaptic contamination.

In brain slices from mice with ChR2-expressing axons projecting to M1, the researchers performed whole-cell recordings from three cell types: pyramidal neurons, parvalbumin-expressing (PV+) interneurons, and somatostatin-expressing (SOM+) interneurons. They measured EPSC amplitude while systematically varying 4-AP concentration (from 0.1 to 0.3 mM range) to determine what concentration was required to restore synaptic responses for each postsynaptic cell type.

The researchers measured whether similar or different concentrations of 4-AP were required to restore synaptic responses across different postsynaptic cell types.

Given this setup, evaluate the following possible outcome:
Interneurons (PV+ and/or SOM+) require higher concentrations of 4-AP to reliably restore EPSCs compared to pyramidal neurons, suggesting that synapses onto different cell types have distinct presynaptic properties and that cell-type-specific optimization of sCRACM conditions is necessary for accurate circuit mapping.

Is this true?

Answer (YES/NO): NO